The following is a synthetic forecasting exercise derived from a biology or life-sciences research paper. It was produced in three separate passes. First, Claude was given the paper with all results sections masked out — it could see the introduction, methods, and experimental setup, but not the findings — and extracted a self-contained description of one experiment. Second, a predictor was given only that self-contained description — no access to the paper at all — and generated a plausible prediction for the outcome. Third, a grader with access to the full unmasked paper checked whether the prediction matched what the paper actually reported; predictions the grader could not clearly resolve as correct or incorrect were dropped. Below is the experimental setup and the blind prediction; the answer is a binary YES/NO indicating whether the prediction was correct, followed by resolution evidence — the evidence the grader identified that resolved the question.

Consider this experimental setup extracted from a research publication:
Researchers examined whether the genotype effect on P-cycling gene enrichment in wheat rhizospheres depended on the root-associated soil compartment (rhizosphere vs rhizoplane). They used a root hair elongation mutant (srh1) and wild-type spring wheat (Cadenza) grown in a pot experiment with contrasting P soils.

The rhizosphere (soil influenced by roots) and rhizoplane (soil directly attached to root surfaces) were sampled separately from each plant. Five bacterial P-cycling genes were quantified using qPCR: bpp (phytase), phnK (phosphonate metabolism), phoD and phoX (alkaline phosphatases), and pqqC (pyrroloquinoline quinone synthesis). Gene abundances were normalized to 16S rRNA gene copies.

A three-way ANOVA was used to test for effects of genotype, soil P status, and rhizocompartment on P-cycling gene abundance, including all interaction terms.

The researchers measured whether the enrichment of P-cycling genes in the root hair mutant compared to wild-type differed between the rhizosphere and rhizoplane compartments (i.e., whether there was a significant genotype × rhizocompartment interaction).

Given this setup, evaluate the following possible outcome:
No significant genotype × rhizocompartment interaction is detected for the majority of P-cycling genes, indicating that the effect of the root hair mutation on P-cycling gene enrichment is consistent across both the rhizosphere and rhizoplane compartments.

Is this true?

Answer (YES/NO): YES